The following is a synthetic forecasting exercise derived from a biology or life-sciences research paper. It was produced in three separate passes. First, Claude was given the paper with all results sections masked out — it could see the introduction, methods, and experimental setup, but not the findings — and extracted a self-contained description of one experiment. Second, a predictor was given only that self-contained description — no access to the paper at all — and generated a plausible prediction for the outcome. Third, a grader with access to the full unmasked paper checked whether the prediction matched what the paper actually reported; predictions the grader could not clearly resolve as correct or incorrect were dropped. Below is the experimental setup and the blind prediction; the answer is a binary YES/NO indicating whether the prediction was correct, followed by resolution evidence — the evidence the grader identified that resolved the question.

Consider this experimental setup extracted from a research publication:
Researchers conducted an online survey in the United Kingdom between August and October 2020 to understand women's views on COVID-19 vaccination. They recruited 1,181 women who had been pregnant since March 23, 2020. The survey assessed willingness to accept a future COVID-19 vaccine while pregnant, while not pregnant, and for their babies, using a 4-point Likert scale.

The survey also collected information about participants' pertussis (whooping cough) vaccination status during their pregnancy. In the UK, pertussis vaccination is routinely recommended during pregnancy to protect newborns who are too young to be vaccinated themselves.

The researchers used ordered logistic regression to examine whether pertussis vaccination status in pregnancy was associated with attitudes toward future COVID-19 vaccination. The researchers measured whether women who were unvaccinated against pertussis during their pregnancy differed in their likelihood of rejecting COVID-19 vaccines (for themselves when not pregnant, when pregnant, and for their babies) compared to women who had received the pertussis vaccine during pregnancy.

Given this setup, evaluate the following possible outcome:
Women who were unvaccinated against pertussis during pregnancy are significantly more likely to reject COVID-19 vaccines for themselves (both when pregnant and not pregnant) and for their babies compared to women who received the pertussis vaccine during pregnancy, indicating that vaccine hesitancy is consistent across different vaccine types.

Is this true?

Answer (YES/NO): YES